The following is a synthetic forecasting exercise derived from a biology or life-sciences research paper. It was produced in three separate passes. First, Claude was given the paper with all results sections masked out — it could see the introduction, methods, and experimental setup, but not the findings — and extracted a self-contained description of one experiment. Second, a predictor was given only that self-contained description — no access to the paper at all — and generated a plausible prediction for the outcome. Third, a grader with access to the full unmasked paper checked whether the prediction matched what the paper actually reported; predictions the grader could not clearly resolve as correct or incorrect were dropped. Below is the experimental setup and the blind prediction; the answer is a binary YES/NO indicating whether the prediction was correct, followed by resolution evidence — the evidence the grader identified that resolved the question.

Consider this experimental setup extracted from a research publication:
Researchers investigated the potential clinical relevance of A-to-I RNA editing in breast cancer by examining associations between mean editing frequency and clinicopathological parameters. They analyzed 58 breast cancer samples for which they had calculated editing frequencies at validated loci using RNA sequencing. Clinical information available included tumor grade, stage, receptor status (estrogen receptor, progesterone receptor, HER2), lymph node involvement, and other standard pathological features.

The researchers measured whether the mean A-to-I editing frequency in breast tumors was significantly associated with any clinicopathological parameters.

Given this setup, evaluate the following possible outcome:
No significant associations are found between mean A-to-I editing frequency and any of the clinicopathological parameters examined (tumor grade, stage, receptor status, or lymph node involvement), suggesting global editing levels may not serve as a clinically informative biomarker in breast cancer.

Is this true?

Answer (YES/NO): NO